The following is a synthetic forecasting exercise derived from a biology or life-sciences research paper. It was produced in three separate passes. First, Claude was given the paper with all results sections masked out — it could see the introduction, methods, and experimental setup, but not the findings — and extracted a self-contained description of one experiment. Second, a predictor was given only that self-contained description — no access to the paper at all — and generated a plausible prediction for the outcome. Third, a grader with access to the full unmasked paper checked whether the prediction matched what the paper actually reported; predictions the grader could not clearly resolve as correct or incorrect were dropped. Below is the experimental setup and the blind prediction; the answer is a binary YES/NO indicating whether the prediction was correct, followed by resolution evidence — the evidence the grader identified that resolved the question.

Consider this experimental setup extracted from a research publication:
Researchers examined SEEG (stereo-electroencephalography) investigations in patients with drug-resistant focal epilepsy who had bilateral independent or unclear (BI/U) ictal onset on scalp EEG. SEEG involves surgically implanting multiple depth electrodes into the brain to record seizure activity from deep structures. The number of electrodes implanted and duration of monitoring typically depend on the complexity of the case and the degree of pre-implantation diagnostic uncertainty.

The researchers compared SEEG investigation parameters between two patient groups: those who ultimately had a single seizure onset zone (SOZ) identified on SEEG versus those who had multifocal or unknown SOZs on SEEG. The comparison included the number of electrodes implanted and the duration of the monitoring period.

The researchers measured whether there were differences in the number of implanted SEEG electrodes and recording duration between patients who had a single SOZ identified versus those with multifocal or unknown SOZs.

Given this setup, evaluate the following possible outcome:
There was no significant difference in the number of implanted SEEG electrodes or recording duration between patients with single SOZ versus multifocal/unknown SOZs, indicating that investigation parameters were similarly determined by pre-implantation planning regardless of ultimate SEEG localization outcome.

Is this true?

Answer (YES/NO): NO